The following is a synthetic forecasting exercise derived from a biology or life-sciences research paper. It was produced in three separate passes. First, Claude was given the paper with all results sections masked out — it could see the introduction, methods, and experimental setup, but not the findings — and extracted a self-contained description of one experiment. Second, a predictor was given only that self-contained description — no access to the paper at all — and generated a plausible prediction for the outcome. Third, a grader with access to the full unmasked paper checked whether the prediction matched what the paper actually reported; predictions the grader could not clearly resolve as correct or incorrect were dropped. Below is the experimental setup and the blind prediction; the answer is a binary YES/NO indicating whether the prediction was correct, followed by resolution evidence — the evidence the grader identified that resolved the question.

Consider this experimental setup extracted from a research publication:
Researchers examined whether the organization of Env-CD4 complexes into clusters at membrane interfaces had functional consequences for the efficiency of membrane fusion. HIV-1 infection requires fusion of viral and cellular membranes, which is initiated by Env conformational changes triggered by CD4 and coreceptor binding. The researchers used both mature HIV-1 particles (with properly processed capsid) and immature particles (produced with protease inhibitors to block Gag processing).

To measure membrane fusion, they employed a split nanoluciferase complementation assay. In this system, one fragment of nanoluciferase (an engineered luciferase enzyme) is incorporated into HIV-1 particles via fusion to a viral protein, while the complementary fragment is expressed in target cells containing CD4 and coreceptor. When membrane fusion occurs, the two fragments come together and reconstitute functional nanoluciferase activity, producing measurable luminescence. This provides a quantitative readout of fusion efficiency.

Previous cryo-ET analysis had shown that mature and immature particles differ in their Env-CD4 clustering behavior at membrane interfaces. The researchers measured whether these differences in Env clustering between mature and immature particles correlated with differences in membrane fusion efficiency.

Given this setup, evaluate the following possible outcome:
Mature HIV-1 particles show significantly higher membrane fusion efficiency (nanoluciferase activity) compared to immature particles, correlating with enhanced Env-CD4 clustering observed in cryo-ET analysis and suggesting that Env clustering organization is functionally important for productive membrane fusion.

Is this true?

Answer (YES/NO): YES